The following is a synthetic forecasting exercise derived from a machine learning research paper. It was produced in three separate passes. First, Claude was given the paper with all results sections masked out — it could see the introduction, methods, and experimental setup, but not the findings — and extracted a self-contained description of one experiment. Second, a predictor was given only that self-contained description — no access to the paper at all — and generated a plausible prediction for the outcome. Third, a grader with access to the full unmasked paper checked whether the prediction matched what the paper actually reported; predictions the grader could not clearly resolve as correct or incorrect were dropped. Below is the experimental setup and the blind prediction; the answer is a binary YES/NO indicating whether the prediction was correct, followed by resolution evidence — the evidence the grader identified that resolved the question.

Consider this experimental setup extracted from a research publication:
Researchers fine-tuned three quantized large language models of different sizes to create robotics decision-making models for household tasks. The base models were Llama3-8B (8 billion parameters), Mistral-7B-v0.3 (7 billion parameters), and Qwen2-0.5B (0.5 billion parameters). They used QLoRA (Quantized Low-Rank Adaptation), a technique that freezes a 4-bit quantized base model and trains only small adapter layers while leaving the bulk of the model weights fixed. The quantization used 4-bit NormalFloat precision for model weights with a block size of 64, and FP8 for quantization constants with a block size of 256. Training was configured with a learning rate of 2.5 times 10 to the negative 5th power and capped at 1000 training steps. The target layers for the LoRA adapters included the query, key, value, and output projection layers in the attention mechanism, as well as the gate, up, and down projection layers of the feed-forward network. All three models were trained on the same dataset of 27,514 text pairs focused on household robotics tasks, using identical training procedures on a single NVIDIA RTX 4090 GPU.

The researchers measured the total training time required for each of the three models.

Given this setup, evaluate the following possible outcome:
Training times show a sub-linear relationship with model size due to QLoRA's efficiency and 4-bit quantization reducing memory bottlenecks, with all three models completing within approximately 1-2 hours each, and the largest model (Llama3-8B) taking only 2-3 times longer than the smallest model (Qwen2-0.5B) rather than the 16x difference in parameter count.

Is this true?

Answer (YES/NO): NO